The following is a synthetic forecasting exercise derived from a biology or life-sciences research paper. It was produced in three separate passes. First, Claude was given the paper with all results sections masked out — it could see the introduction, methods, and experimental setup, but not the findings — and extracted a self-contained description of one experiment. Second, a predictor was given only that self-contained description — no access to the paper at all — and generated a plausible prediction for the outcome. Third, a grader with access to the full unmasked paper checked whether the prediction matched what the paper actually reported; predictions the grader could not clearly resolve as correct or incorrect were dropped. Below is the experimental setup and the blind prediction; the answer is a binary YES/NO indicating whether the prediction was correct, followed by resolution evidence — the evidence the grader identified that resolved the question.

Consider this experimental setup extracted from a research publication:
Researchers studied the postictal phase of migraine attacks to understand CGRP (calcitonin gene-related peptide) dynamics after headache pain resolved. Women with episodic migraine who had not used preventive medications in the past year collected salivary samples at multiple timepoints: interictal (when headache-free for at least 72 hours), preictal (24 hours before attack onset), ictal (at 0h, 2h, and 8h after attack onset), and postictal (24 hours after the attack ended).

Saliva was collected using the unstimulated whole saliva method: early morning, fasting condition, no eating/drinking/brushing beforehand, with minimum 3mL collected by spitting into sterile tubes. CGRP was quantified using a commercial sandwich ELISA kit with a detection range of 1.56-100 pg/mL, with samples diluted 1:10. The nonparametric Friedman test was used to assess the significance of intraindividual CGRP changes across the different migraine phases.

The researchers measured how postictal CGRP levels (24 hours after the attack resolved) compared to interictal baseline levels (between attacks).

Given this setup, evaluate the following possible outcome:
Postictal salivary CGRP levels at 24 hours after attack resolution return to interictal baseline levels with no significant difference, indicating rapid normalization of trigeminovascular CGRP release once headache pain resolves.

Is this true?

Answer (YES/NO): YES